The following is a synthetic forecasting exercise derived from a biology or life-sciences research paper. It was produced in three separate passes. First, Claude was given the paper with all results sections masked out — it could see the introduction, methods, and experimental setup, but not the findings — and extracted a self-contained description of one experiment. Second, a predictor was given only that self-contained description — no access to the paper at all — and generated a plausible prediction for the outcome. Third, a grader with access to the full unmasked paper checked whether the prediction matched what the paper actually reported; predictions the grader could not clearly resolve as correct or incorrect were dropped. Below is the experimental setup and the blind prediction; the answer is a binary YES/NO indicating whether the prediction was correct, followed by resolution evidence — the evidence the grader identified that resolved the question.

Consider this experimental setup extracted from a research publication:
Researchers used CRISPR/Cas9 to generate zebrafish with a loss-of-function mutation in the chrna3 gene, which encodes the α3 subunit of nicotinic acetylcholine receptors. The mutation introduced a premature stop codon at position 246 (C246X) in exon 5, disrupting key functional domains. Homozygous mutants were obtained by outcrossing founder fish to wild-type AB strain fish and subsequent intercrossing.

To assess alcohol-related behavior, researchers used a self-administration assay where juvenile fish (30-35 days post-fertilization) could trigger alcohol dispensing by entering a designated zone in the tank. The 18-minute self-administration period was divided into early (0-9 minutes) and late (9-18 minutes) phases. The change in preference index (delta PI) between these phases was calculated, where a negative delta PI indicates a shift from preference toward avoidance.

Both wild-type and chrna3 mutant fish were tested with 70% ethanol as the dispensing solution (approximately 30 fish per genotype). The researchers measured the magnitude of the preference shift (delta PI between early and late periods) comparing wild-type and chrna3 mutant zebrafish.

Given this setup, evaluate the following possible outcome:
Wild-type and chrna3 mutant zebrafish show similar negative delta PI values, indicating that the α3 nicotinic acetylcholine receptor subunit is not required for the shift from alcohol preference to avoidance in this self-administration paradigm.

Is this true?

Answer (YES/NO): NO